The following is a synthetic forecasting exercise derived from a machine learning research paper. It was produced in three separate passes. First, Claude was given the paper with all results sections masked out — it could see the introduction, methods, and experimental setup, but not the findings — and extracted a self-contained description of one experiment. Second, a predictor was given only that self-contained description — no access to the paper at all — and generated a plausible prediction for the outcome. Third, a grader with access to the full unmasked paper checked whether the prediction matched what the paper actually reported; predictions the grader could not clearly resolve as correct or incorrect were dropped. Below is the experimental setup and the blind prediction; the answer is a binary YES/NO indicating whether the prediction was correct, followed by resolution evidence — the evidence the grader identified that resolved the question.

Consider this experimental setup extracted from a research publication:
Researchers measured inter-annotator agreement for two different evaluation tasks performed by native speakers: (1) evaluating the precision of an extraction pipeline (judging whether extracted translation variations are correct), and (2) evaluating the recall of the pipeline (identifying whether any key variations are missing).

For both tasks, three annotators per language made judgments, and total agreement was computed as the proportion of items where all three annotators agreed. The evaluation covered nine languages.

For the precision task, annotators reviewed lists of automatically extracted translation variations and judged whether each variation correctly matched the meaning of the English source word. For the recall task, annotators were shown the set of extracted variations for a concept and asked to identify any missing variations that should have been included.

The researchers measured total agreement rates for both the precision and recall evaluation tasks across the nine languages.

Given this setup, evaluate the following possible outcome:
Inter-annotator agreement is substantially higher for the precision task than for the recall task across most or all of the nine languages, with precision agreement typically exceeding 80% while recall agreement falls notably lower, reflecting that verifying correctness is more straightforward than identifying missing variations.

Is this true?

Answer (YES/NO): YES